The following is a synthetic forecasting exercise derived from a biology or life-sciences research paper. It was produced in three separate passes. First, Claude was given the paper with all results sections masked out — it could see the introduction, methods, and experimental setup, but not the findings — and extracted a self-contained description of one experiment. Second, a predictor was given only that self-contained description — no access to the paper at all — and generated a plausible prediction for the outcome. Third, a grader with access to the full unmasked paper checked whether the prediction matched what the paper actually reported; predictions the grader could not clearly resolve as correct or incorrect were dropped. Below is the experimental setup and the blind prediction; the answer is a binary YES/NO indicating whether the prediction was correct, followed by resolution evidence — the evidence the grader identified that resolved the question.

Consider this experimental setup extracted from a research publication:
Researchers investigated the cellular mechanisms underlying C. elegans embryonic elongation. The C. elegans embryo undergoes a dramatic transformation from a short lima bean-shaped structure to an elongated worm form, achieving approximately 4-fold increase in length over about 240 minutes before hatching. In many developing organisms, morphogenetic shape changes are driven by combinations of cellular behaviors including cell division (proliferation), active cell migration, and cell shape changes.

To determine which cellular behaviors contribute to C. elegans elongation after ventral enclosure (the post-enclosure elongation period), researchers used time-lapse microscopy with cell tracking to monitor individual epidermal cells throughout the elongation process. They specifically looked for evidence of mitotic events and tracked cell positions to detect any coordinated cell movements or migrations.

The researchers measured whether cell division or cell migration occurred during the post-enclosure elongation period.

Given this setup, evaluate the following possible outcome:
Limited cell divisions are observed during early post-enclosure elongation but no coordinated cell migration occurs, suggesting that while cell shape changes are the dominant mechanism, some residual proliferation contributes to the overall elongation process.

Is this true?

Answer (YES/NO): NO